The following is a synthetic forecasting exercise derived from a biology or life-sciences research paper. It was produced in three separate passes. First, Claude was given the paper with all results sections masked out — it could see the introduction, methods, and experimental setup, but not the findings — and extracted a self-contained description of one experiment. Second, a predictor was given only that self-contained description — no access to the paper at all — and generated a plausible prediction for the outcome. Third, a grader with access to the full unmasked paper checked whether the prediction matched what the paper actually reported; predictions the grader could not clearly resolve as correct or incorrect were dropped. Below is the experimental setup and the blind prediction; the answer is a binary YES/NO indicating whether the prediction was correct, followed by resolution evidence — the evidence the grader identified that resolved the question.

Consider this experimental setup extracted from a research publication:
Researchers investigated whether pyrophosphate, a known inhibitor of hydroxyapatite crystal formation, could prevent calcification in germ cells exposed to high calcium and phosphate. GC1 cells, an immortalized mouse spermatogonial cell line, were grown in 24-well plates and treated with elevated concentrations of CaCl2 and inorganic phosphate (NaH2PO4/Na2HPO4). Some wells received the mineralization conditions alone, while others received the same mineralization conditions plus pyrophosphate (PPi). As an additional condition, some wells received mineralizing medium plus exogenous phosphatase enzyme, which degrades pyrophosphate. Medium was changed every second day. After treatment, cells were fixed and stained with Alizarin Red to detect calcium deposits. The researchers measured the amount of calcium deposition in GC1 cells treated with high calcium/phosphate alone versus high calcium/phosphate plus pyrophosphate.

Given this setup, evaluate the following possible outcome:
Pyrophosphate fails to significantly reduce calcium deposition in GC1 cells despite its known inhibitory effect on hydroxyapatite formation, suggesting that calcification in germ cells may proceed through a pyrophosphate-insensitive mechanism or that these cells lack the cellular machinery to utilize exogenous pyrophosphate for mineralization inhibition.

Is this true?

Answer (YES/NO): NO